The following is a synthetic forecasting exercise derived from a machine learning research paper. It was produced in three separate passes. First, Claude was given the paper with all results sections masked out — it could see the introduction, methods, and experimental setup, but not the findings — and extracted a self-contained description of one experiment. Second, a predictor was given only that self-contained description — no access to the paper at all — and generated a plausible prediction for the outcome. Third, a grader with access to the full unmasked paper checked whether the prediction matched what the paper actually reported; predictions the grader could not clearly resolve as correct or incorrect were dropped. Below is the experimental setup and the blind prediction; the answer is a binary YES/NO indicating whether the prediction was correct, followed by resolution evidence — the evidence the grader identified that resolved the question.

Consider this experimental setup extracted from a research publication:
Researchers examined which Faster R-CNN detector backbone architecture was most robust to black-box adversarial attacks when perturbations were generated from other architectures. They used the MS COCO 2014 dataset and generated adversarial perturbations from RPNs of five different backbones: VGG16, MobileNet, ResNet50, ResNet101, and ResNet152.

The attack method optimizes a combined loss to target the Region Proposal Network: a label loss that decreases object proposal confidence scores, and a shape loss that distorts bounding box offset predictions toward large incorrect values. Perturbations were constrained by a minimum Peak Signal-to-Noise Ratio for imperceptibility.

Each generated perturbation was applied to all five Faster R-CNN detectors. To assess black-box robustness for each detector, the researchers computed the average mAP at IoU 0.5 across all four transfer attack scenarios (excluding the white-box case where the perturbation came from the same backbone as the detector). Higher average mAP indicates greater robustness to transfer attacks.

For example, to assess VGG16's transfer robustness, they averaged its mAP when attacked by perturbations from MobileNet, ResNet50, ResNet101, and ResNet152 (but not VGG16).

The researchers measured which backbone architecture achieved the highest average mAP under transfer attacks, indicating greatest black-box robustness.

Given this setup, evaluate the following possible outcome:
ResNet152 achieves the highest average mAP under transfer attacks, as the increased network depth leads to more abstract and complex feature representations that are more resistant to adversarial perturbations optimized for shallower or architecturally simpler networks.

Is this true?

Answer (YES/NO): YES